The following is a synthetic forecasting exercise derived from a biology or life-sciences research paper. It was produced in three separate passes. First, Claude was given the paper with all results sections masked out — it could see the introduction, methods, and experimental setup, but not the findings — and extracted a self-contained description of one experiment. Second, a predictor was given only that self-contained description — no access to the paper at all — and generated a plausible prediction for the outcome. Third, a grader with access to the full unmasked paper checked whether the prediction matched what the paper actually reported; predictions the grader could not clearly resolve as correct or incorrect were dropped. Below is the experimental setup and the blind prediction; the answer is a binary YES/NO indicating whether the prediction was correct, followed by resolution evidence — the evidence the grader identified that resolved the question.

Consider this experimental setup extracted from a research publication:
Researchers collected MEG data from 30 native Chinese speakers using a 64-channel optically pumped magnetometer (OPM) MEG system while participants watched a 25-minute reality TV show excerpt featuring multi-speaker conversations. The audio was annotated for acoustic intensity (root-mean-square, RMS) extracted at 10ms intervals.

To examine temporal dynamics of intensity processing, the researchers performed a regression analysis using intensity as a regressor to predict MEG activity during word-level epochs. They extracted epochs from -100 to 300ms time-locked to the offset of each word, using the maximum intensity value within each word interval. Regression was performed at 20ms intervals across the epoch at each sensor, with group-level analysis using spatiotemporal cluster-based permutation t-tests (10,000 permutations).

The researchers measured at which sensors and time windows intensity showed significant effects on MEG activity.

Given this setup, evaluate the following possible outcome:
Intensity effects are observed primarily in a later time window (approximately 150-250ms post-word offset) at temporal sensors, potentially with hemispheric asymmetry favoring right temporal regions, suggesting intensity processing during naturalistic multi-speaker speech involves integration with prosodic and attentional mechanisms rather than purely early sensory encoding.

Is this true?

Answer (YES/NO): NO